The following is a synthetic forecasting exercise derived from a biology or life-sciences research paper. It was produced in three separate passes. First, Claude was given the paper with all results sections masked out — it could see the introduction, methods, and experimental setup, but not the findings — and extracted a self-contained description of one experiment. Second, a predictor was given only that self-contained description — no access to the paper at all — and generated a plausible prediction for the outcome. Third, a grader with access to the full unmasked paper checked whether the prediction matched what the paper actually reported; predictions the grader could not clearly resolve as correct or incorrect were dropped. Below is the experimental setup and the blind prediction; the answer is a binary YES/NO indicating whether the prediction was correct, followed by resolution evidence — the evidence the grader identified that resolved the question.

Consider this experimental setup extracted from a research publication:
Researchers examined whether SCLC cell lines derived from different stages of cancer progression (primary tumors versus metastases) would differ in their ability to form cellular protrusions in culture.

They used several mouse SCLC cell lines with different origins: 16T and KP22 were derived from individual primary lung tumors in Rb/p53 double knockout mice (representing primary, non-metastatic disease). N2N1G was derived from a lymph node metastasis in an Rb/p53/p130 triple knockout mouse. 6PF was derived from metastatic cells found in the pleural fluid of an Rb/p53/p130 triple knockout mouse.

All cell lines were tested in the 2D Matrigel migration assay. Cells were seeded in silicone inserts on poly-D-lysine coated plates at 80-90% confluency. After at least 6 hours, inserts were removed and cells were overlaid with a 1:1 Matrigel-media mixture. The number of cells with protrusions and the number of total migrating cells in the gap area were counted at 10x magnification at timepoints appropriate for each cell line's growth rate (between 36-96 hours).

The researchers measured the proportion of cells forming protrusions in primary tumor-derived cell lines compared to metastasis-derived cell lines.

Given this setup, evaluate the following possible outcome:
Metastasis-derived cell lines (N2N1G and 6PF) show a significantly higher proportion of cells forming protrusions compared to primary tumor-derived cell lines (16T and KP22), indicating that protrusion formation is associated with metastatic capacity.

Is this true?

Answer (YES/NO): NO